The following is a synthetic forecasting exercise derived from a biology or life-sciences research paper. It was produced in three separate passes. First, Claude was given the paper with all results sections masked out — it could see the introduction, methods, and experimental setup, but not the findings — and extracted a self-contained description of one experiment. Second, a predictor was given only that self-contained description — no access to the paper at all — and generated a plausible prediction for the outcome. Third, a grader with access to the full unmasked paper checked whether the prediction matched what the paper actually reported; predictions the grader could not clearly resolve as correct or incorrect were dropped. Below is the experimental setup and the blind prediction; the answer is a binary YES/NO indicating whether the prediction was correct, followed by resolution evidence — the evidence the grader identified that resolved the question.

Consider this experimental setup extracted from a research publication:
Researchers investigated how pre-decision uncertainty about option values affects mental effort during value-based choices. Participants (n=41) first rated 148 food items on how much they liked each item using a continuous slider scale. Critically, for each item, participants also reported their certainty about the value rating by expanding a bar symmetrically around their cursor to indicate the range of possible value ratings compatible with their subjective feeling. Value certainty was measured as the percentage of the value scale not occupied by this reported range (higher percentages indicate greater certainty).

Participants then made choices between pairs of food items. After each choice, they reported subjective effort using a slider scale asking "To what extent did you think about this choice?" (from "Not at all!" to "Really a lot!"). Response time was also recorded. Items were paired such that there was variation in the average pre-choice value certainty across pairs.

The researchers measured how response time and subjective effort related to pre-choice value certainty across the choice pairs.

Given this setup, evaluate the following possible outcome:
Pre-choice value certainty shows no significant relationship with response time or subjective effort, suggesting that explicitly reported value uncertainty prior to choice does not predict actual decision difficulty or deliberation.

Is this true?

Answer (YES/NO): NO